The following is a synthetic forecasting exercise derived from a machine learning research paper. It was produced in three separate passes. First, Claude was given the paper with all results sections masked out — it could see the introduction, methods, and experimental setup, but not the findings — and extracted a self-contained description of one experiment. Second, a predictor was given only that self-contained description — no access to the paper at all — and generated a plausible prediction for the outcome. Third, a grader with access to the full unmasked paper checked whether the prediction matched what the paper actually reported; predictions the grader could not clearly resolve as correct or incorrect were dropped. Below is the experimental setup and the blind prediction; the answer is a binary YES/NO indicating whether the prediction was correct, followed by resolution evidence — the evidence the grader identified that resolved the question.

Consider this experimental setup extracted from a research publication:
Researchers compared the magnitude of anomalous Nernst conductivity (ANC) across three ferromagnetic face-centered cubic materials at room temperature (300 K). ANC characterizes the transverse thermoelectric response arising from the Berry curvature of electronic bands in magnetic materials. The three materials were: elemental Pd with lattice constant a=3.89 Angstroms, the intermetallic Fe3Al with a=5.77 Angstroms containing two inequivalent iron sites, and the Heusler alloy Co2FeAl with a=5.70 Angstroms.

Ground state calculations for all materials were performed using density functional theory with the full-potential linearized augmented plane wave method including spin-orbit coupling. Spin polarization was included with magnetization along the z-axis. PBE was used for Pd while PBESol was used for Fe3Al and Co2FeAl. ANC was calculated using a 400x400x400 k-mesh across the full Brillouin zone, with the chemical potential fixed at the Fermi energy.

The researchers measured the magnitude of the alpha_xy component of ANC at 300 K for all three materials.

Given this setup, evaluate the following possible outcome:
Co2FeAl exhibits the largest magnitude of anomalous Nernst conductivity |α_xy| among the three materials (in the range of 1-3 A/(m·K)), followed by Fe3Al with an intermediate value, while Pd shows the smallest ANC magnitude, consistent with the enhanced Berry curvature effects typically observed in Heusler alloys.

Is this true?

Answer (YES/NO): NO